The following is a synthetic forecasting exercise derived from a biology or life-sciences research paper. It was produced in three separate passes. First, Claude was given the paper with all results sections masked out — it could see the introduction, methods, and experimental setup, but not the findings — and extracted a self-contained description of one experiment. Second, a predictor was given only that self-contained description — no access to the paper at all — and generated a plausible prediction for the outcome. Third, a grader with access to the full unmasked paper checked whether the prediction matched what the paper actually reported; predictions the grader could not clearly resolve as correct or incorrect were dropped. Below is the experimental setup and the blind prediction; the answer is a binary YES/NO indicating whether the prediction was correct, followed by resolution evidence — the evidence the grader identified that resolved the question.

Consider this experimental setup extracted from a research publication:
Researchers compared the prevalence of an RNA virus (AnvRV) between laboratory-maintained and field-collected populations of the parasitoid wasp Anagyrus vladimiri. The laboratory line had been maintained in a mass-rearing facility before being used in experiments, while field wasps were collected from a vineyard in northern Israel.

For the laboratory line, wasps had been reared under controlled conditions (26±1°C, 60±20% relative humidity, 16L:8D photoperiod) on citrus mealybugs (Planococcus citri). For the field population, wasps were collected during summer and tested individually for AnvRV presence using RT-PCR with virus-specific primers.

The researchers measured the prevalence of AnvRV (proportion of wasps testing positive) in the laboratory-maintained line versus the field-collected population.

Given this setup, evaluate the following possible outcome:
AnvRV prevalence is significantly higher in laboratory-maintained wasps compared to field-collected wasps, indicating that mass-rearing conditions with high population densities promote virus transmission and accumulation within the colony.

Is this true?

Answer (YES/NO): YES